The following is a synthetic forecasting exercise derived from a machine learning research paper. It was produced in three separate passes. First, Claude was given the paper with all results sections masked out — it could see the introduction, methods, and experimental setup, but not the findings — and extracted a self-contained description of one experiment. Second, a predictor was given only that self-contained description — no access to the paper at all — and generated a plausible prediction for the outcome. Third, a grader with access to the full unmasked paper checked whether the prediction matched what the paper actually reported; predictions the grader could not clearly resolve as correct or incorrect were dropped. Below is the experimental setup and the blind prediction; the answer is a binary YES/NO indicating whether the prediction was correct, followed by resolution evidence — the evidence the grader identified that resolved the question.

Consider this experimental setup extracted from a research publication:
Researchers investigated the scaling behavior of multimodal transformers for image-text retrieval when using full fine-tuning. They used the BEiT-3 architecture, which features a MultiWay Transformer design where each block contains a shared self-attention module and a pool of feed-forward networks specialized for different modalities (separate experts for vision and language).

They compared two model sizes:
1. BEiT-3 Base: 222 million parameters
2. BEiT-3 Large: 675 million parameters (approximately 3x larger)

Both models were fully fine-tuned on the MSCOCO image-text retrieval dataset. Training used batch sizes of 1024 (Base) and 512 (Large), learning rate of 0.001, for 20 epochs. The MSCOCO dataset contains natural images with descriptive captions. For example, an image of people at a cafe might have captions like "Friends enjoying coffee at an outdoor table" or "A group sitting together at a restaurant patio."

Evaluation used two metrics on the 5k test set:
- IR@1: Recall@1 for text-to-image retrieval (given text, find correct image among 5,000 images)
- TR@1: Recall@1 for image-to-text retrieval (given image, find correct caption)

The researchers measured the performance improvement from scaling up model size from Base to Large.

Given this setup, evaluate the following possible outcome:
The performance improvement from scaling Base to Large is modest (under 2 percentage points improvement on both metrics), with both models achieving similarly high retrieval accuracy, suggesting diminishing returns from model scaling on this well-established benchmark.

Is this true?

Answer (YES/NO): NO